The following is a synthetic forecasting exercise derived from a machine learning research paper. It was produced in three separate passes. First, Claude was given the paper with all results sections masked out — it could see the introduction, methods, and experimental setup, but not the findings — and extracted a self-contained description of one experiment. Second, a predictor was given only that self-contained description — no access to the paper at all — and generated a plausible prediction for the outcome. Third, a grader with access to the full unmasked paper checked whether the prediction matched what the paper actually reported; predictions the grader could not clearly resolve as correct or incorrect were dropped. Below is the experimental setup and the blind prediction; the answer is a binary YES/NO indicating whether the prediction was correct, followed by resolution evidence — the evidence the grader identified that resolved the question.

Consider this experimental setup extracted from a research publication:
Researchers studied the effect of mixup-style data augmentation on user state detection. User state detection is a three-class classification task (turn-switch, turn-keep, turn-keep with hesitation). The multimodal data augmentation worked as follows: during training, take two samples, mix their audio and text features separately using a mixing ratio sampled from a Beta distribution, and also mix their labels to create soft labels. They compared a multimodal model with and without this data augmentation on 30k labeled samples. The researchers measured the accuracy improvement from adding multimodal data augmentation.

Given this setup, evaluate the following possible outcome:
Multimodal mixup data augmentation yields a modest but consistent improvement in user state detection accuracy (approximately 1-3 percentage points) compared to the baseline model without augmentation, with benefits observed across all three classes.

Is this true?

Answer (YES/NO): YES